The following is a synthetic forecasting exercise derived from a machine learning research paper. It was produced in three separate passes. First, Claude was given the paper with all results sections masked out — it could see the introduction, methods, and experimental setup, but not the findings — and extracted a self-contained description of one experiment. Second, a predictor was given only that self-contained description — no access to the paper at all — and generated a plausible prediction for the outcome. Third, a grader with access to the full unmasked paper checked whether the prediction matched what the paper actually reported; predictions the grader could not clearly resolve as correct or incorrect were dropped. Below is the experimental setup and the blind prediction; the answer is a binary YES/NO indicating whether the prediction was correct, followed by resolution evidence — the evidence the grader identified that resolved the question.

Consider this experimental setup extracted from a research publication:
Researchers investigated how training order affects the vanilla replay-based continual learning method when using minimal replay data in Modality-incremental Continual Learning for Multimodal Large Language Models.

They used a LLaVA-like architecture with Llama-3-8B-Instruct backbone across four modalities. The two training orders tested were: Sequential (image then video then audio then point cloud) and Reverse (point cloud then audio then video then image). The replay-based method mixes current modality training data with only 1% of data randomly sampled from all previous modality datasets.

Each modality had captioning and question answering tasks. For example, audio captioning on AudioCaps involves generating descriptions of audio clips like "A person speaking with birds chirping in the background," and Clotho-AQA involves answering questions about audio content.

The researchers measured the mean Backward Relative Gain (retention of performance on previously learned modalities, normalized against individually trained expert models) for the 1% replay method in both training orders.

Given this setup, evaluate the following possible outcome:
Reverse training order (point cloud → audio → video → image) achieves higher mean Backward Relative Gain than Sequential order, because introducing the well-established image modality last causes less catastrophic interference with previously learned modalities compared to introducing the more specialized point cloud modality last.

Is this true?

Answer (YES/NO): NO